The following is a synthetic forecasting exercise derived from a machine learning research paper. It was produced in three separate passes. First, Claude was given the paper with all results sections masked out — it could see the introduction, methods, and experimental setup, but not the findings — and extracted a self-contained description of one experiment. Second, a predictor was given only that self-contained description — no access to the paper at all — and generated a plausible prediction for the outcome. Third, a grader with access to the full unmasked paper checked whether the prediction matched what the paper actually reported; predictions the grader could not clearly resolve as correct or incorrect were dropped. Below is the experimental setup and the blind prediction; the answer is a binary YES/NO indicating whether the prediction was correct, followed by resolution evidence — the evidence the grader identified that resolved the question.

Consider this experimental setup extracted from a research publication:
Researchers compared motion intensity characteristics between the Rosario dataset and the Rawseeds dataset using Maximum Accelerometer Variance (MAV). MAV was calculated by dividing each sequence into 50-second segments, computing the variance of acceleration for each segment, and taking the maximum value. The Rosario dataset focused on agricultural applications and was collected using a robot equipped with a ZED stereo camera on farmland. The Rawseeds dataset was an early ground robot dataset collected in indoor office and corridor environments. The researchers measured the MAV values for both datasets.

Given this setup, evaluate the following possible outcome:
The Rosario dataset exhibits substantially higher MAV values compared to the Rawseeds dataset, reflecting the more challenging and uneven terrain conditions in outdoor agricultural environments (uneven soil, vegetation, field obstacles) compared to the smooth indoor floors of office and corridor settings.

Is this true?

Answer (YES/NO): YES